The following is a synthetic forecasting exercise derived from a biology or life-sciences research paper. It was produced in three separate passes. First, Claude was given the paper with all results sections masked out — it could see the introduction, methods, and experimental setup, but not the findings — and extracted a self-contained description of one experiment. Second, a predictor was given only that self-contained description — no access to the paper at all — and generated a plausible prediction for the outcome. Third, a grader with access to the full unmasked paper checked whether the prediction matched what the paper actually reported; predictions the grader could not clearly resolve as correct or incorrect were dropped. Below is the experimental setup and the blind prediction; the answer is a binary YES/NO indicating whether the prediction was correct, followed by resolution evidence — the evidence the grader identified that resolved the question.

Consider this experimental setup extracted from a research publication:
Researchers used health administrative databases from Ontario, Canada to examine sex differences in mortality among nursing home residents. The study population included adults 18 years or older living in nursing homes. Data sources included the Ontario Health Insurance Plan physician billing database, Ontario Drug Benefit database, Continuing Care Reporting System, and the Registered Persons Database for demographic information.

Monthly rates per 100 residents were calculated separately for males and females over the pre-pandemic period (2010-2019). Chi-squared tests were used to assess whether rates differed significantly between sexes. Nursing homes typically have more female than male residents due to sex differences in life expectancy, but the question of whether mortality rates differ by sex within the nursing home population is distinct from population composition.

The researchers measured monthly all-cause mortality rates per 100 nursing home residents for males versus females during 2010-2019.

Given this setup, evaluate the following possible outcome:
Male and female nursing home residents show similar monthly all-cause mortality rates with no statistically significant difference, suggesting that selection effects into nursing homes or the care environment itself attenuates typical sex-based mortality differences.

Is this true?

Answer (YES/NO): NO